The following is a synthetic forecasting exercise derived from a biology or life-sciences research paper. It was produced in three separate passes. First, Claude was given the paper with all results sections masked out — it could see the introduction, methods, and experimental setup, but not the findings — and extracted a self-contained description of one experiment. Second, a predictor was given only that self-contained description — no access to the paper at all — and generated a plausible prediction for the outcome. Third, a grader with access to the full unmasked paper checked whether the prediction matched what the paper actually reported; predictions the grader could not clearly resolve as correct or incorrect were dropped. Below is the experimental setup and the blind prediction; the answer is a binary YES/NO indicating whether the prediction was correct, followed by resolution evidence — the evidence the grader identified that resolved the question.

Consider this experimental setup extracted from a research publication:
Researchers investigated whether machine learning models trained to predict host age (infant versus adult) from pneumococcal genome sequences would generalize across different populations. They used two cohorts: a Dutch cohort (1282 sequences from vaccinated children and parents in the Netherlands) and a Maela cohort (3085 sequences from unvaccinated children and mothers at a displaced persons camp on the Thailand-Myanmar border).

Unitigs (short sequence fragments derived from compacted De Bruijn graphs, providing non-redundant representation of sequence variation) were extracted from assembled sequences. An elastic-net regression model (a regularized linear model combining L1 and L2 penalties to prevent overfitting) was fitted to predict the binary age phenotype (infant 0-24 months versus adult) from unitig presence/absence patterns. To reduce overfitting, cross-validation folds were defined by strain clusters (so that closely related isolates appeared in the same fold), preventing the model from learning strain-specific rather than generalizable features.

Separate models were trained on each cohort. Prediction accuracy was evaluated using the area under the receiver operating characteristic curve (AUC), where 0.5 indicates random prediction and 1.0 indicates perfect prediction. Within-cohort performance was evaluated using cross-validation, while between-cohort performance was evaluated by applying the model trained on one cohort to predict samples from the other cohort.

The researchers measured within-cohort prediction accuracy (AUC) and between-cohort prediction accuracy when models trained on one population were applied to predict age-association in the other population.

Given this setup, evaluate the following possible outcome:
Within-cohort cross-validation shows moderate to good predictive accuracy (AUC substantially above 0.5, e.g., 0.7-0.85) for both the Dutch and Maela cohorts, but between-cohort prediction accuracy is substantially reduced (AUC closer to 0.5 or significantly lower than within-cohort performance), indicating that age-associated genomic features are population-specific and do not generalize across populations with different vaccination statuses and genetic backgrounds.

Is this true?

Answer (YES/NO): YES